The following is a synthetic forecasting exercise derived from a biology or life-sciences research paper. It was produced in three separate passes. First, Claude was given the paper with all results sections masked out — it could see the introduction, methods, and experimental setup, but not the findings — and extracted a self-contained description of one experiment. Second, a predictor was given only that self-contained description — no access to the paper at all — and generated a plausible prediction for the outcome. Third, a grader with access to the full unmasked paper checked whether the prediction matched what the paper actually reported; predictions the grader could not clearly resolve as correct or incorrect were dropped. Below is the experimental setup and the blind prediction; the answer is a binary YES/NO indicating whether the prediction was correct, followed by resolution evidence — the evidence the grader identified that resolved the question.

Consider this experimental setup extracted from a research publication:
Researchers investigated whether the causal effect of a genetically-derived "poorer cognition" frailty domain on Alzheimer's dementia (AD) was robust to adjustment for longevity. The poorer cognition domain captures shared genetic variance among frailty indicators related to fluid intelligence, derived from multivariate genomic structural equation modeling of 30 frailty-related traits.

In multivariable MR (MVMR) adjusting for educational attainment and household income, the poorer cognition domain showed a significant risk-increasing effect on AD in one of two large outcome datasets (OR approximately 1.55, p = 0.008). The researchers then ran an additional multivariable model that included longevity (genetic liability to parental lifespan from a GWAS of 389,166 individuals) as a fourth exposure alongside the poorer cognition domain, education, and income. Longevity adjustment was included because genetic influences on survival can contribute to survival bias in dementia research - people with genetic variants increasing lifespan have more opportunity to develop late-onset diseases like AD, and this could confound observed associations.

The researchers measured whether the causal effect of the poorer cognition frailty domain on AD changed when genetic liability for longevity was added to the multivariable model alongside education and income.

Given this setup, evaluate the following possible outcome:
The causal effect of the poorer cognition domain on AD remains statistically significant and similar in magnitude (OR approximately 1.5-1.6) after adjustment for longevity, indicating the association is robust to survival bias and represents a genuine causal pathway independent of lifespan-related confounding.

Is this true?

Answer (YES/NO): NO